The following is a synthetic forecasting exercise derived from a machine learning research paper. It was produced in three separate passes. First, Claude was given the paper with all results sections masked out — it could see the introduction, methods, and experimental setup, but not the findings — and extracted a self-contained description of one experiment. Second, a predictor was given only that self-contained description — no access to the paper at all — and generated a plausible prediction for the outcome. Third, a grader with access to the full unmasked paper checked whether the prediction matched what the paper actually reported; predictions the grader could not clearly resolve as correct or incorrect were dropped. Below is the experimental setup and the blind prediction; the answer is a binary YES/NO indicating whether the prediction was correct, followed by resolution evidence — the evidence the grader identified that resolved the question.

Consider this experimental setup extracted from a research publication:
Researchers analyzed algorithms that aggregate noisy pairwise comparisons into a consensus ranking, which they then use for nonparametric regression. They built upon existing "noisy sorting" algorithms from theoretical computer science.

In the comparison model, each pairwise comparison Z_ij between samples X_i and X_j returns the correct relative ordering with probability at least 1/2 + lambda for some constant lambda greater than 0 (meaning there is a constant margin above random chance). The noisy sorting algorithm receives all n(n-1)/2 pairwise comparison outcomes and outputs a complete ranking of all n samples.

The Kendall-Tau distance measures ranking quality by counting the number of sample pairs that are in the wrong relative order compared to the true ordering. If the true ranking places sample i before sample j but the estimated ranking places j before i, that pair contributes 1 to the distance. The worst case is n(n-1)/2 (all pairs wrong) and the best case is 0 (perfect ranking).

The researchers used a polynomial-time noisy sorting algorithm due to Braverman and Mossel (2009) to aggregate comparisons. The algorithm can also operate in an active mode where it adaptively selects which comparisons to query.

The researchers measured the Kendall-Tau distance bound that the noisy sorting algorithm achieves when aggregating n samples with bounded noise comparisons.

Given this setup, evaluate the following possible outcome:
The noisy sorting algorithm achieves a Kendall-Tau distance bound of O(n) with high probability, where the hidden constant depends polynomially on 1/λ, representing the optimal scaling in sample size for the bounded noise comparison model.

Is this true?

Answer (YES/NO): NO